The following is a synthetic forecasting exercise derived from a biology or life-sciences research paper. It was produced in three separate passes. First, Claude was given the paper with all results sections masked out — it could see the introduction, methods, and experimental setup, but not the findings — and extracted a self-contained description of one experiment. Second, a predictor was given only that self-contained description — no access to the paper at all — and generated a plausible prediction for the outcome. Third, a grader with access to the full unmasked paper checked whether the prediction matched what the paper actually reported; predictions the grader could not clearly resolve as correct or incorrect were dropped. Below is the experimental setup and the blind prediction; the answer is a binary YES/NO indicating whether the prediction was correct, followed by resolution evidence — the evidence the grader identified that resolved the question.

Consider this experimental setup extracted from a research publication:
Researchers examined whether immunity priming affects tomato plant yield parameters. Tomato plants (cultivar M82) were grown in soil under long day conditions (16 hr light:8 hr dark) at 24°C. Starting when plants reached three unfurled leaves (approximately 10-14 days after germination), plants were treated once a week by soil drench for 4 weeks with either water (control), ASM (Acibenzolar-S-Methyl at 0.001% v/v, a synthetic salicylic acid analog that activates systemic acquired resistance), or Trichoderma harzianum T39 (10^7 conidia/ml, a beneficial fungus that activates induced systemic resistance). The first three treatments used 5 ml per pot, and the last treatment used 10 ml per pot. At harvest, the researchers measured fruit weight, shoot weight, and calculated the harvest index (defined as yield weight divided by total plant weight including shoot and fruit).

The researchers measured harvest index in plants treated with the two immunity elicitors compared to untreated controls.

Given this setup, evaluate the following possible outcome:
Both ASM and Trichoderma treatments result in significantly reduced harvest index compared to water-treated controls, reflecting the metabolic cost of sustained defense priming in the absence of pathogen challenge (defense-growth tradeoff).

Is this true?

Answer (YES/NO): NO